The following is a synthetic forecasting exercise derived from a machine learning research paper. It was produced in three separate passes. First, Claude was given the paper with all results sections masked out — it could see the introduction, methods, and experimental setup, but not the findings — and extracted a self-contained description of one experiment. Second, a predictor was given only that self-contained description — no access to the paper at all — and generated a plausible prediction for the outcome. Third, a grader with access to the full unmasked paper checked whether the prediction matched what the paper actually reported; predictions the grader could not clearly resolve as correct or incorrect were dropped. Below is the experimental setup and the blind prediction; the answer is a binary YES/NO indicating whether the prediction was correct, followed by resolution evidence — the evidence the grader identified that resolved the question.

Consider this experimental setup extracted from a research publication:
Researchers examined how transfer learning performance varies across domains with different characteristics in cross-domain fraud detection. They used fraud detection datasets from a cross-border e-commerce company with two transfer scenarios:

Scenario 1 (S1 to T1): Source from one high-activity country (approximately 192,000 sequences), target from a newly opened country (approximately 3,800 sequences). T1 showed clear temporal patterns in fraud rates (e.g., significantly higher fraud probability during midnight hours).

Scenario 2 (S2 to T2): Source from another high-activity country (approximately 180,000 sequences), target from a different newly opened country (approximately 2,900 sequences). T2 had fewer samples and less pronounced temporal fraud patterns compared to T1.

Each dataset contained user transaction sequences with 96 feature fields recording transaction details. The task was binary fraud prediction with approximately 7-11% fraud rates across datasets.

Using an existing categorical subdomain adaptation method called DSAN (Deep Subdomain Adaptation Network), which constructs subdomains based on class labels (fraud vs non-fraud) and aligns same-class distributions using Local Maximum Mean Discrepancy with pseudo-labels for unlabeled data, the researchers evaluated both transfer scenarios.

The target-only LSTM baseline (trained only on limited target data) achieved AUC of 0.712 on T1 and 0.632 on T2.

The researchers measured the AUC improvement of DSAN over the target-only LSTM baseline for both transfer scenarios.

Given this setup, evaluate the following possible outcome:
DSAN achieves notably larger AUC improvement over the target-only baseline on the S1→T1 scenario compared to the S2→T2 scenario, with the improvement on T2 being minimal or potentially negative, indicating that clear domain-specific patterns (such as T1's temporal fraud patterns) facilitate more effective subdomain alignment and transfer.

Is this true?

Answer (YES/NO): YES